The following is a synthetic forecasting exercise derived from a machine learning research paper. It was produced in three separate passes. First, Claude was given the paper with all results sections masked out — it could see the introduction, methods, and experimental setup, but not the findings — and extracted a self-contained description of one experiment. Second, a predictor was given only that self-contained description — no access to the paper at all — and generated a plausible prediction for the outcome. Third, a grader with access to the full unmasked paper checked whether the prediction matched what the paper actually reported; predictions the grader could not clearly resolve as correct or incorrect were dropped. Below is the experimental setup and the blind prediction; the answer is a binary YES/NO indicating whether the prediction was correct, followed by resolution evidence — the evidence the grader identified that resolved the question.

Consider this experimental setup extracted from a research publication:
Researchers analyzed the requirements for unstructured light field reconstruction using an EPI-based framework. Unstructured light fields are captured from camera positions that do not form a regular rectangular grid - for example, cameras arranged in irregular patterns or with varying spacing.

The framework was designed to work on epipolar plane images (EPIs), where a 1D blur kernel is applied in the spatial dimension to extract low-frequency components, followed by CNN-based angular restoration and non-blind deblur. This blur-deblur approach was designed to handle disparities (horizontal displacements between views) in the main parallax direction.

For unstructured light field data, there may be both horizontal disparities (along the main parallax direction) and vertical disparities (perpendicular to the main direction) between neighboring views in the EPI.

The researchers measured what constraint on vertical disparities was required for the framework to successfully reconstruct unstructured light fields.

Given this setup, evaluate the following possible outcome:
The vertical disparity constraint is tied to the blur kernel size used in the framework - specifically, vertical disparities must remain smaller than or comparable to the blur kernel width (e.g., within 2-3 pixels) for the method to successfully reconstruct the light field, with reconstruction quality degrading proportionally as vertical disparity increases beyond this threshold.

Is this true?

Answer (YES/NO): NO